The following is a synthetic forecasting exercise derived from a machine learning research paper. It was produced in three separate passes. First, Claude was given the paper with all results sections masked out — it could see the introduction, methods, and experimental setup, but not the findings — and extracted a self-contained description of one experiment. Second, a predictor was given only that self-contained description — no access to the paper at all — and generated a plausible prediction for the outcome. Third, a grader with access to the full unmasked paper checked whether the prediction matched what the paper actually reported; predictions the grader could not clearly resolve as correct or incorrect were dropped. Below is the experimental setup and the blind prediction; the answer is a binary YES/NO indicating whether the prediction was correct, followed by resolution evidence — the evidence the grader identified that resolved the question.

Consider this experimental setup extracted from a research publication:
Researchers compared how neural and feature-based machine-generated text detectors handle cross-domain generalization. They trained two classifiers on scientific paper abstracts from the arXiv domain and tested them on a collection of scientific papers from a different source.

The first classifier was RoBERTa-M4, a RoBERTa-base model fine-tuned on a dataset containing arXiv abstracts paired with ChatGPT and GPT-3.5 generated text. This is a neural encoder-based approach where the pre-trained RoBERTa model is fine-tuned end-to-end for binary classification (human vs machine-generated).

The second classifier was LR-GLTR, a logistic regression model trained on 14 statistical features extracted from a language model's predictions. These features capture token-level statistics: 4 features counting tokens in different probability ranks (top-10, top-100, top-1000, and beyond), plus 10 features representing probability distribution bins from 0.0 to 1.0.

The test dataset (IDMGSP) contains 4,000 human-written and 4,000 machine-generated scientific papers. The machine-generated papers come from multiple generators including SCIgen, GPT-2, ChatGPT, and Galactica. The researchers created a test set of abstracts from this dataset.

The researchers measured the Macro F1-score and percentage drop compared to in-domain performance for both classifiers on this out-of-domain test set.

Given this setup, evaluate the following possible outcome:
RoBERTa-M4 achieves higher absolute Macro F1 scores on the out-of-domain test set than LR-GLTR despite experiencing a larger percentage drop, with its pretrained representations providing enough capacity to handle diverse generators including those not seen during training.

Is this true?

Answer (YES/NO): NO